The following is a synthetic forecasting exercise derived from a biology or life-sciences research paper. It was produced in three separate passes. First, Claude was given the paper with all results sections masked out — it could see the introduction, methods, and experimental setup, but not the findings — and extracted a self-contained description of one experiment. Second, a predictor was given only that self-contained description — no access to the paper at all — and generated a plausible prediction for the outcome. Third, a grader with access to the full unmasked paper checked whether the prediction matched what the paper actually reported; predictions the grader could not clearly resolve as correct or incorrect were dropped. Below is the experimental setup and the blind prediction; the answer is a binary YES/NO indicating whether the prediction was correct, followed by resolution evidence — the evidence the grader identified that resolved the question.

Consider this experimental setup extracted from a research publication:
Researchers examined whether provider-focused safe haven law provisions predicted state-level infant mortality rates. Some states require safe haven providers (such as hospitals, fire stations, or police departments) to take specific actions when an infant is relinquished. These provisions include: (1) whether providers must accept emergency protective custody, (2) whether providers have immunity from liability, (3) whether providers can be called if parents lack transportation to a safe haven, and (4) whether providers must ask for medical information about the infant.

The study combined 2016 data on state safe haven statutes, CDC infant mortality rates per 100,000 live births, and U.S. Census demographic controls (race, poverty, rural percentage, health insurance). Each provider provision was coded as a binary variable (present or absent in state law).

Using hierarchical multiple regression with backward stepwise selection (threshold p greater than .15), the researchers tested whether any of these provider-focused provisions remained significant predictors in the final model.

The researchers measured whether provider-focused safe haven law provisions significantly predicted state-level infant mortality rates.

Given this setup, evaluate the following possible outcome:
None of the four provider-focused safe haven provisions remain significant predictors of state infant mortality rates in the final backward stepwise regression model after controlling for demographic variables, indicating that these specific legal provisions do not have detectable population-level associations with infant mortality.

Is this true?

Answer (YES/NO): YES